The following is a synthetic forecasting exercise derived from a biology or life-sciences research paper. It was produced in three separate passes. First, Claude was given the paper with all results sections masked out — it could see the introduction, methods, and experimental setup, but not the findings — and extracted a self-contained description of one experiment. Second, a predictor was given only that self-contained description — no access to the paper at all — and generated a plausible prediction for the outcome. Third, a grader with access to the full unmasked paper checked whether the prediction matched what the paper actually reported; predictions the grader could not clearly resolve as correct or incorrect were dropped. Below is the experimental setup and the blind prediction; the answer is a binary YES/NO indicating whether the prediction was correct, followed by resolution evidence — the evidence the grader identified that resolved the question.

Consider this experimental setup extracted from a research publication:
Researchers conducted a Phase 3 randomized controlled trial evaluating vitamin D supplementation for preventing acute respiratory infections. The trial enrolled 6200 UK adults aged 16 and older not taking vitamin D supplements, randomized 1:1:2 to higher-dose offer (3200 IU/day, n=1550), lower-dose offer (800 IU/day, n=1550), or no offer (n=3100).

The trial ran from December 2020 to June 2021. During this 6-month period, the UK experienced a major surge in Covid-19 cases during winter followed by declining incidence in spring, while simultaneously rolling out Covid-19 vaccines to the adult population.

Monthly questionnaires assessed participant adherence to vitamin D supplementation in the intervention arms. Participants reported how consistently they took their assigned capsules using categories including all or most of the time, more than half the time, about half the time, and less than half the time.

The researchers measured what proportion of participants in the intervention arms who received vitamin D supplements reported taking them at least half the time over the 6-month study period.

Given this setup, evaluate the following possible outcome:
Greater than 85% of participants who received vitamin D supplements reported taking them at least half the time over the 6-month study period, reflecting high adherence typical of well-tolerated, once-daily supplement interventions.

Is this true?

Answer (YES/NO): YES